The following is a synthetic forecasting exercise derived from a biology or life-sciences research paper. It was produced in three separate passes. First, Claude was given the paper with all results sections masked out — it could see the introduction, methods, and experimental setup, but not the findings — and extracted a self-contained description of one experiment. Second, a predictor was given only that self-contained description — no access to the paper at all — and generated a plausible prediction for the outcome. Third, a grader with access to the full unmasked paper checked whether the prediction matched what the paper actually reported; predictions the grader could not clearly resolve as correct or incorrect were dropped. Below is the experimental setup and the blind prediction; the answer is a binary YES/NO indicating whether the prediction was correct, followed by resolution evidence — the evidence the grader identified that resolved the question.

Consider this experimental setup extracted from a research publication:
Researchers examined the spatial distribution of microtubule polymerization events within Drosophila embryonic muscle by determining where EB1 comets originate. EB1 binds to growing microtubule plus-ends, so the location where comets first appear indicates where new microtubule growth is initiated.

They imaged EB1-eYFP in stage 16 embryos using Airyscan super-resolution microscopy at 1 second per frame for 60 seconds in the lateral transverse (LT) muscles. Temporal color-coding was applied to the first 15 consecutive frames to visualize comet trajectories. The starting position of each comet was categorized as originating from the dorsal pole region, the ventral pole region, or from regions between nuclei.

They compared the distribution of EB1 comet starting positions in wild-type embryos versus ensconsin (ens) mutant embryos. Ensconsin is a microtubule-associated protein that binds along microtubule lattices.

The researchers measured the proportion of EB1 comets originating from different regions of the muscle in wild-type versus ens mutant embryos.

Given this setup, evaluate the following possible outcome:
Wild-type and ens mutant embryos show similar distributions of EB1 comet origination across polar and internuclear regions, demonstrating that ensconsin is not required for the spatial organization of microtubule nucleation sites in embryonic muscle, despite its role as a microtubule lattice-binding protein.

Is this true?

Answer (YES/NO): YES